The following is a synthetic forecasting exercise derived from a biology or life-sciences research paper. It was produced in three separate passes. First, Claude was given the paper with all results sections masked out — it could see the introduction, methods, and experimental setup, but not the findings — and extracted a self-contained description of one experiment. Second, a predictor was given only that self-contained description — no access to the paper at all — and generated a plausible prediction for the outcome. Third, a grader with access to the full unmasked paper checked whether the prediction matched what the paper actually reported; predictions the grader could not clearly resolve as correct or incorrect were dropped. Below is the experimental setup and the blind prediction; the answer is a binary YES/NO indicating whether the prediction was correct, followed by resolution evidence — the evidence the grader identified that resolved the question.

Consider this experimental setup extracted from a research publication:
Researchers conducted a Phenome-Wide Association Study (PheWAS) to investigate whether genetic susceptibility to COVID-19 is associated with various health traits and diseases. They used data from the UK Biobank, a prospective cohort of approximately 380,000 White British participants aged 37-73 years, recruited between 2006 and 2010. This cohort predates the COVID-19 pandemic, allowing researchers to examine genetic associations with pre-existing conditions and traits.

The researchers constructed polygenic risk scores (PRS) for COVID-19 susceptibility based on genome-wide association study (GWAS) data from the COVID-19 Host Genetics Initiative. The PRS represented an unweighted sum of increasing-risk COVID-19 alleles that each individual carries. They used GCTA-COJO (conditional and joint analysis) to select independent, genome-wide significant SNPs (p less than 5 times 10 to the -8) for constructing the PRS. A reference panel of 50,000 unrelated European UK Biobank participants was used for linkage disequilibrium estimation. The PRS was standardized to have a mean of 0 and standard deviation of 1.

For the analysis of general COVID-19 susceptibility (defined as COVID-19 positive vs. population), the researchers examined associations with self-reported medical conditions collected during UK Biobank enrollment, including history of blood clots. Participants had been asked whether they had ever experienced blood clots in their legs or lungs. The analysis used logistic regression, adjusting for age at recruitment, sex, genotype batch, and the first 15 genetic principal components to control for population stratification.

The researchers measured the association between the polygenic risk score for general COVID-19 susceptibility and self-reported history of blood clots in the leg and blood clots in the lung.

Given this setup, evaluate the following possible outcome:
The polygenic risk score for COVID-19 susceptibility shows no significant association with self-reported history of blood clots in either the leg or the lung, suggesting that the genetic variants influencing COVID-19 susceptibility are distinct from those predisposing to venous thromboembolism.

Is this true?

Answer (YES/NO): NO